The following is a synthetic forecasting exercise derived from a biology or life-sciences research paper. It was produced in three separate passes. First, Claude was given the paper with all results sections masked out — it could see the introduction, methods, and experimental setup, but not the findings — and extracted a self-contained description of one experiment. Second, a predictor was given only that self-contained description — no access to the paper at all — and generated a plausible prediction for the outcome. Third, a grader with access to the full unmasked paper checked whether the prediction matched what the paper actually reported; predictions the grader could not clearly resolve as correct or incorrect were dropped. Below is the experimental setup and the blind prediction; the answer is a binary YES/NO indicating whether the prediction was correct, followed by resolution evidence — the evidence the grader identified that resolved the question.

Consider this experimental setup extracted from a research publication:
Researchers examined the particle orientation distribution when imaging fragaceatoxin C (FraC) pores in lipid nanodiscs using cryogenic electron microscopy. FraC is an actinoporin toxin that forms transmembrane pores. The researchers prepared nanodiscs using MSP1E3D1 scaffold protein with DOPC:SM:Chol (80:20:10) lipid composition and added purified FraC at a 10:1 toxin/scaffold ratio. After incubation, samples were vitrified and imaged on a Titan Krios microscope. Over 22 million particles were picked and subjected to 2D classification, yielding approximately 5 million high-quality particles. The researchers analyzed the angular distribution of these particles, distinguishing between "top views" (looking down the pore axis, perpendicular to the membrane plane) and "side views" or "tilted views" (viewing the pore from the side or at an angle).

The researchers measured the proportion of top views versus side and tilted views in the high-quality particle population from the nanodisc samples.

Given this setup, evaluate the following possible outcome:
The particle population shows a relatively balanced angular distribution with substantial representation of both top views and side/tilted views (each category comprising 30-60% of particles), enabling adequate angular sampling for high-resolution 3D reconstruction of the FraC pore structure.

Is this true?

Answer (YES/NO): NO